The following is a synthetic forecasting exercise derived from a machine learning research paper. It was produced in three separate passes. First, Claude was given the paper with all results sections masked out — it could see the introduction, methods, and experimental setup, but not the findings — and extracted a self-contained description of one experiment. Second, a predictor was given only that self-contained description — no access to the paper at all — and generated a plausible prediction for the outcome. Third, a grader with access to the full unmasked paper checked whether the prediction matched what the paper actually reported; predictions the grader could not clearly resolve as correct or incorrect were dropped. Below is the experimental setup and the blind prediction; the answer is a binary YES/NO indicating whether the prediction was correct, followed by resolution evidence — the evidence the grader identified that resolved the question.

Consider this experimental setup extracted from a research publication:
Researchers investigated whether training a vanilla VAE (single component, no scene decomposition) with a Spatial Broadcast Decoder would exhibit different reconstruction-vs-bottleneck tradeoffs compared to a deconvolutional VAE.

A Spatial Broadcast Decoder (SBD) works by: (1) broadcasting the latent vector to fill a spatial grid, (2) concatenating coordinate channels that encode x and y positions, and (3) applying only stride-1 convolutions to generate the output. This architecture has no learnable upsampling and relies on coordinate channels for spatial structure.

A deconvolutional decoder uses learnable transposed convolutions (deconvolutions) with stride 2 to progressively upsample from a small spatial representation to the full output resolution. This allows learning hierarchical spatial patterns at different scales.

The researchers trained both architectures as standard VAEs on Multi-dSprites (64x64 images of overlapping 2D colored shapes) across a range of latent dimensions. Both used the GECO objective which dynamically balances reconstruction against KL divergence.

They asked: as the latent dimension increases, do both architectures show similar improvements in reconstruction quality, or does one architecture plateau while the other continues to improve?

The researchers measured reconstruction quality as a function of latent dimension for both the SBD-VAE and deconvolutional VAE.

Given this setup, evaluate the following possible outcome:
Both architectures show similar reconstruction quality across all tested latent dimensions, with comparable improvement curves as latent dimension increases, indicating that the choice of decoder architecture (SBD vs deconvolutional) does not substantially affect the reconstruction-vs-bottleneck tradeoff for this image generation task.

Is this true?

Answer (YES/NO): NO